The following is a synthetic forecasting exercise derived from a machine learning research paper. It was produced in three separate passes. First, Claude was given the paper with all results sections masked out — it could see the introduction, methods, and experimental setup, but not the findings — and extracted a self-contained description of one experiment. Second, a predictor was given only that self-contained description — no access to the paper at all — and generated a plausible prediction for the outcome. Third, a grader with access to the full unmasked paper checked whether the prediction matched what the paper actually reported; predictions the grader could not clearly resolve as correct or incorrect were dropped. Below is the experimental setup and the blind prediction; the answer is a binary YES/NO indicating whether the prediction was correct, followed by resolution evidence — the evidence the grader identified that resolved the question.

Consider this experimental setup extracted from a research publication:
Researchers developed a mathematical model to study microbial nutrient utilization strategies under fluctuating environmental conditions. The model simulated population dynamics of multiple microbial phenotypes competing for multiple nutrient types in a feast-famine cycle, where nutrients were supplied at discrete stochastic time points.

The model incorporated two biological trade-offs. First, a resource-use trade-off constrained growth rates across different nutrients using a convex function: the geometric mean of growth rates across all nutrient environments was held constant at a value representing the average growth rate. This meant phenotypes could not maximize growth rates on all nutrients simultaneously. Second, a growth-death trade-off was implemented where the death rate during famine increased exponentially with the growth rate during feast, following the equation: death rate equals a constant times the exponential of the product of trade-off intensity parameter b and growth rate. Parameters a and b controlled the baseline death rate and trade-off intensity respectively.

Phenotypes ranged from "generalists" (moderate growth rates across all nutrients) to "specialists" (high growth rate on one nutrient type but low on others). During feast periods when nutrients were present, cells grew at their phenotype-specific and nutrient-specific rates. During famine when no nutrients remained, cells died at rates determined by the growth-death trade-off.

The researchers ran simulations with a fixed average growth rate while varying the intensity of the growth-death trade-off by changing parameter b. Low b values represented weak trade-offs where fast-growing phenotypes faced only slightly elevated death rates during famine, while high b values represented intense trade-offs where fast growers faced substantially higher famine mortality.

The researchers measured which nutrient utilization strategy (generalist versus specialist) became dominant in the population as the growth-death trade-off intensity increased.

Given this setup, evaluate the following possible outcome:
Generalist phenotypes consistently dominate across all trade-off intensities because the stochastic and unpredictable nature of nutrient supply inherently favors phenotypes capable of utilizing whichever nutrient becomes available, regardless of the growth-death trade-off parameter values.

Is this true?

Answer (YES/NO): NO